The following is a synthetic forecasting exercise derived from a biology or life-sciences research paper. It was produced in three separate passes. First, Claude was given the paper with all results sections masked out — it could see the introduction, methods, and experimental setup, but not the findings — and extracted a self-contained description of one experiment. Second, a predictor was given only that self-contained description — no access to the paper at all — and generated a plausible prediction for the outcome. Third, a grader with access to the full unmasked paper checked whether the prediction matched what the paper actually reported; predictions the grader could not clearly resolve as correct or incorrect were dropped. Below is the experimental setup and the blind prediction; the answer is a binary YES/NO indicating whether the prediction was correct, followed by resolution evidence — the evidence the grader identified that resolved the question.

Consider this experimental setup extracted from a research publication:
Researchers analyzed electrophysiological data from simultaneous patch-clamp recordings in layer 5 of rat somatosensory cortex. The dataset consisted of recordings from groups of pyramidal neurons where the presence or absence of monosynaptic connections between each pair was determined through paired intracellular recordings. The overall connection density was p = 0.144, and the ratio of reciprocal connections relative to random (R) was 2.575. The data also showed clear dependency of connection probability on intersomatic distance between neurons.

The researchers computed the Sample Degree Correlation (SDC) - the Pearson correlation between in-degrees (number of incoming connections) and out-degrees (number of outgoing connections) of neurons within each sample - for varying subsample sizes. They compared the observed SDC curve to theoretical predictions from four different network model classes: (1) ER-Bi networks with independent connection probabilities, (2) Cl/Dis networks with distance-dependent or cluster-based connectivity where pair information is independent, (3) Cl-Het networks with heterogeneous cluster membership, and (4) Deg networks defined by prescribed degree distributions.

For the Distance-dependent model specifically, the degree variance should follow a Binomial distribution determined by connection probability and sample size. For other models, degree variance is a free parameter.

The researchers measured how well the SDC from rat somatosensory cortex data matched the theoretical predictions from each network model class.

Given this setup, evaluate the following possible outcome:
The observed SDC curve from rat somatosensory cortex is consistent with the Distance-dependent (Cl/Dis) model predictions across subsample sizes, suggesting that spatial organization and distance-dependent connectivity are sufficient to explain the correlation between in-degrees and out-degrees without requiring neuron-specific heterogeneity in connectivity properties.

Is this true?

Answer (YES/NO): NO